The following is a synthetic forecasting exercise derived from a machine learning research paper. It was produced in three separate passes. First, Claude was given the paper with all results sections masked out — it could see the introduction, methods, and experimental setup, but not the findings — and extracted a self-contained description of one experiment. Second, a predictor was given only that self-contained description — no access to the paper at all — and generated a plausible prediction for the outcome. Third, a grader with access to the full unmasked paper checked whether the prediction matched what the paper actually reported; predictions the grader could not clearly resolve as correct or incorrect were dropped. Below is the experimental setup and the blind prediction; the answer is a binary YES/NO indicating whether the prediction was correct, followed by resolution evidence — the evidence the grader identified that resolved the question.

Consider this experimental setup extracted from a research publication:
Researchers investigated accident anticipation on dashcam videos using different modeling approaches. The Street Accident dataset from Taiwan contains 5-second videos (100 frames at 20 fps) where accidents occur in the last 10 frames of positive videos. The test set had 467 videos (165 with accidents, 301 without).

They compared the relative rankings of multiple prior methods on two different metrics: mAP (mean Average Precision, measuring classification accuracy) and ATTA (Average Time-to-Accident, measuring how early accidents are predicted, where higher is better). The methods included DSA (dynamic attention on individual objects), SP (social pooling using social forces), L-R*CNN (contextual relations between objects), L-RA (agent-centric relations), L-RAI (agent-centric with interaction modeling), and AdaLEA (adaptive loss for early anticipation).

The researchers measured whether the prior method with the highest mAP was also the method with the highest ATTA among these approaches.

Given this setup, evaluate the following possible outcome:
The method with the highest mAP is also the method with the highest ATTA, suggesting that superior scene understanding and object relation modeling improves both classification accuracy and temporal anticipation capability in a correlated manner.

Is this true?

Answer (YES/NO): YES